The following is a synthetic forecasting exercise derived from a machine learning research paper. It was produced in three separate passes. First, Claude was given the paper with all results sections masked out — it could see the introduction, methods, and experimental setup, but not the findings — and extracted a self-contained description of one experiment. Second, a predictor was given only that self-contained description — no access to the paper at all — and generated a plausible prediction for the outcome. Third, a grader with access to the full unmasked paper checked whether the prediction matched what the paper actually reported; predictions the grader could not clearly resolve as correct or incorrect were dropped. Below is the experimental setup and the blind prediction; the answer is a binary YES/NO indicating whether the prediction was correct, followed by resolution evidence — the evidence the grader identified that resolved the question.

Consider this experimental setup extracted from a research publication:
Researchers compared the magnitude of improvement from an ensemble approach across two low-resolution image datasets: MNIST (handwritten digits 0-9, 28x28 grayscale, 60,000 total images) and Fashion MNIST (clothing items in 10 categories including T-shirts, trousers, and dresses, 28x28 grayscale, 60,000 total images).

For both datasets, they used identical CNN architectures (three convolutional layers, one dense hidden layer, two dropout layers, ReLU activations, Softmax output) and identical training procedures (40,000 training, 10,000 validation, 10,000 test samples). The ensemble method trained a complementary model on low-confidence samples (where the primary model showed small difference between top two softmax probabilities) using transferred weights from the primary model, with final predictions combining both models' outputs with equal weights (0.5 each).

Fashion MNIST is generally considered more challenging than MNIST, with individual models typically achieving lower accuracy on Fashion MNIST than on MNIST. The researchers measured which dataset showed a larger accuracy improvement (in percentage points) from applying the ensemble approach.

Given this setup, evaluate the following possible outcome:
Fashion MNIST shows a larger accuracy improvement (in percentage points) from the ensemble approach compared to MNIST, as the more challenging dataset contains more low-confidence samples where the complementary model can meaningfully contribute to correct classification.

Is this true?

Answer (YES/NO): YES